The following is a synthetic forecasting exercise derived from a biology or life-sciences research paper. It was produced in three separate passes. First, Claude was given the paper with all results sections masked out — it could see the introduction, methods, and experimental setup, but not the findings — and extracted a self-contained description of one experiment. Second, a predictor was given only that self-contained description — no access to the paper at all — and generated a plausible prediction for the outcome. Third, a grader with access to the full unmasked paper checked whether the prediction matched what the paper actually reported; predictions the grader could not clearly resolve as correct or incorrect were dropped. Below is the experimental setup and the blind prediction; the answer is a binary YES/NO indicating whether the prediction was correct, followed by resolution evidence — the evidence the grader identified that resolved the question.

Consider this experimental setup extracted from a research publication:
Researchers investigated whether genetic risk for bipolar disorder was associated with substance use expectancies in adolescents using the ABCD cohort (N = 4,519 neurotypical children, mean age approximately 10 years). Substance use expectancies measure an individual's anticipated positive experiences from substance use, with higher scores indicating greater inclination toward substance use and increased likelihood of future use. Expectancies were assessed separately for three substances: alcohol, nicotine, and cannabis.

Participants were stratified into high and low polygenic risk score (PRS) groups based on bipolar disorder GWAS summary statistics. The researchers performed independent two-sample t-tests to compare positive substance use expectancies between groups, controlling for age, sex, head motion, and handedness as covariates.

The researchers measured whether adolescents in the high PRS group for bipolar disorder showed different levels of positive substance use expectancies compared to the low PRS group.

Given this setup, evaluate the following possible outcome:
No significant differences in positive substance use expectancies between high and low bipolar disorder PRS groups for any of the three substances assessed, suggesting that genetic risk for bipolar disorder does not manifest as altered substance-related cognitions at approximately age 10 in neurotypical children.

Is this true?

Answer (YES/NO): NO